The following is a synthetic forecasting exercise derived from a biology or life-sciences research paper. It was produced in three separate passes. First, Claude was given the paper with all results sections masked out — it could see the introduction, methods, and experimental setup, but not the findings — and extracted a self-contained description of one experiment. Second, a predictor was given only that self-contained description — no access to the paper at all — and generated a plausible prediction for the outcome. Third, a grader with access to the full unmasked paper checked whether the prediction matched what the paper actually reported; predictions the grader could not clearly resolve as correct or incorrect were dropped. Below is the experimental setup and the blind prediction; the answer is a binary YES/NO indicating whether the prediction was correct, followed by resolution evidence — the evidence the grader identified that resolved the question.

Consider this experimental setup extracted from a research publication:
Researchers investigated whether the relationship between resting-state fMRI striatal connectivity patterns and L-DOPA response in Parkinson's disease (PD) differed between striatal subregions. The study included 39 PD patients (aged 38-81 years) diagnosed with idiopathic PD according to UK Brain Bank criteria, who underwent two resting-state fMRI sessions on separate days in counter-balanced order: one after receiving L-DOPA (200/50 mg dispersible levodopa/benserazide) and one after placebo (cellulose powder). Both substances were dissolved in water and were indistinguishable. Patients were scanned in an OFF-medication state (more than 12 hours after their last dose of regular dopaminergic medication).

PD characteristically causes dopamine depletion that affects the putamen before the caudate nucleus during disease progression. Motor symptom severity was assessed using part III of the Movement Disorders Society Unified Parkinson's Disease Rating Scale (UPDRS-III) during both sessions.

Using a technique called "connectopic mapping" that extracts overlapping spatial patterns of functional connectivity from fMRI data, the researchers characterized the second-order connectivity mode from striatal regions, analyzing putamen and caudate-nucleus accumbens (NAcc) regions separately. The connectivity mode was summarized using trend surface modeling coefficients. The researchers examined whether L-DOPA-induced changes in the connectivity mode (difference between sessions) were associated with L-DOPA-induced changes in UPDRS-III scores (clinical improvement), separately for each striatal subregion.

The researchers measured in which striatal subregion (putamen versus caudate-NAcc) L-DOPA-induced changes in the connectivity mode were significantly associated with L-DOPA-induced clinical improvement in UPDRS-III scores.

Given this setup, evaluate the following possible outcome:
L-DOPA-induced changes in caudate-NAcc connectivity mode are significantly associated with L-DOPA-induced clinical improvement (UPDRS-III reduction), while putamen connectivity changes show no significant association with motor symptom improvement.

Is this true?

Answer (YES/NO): NO